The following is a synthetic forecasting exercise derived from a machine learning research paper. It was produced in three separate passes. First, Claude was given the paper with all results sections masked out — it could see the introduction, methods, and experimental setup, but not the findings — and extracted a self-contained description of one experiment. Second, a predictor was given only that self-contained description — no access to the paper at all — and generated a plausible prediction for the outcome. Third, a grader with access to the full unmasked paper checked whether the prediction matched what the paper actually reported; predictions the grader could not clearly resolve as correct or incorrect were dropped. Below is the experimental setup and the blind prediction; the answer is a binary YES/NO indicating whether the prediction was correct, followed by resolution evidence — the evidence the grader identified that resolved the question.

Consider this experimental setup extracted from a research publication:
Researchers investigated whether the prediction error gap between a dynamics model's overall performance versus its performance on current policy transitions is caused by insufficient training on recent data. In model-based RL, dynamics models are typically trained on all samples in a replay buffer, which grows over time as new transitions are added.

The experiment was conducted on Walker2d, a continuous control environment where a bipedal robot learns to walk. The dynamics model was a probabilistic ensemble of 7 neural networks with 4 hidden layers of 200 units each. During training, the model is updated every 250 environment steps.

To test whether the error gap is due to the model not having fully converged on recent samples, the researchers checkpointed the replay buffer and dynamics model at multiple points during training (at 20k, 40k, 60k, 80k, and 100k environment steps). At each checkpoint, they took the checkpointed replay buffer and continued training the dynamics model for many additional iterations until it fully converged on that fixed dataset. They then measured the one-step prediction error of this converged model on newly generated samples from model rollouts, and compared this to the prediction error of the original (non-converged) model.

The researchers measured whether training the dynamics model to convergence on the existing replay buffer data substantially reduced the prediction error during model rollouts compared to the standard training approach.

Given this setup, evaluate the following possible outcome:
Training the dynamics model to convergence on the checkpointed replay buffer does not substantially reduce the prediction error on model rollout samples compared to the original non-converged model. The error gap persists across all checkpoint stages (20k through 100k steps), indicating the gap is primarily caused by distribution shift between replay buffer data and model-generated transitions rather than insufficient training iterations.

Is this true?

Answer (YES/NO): YES